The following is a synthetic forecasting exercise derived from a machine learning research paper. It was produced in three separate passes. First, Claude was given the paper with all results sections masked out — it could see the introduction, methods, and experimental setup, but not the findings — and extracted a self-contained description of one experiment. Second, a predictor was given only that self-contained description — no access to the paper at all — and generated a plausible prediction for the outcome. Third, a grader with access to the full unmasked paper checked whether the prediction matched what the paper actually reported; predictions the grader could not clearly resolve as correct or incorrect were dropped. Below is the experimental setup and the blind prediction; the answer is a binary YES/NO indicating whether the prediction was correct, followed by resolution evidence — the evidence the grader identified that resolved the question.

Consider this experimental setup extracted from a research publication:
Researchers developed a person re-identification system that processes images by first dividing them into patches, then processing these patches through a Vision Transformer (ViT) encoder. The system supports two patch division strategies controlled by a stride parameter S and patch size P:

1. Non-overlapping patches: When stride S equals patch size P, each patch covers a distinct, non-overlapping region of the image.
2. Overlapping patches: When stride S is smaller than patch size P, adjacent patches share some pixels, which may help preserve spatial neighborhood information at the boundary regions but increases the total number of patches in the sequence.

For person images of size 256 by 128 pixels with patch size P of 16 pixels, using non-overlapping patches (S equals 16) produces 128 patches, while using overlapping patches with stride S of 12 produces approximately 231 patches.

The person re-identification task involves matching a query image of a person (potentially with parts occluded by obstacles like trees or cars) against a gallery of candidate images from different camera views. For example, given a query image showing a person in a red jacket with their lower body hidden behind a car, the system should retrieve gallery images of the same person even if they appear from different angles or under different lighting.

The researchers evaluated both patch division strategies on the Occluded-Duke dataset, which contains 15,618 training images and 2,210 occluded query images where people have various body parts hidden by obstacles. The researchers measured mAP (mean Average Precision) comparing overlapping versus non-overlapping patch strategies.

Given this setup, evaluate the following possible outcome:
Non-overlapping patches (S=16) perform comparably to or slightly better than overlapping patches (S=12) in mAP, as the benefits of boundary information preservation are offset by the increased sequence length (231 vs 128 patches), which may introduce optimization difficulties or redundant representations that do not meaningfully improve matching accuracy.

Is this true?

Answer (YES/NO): NO